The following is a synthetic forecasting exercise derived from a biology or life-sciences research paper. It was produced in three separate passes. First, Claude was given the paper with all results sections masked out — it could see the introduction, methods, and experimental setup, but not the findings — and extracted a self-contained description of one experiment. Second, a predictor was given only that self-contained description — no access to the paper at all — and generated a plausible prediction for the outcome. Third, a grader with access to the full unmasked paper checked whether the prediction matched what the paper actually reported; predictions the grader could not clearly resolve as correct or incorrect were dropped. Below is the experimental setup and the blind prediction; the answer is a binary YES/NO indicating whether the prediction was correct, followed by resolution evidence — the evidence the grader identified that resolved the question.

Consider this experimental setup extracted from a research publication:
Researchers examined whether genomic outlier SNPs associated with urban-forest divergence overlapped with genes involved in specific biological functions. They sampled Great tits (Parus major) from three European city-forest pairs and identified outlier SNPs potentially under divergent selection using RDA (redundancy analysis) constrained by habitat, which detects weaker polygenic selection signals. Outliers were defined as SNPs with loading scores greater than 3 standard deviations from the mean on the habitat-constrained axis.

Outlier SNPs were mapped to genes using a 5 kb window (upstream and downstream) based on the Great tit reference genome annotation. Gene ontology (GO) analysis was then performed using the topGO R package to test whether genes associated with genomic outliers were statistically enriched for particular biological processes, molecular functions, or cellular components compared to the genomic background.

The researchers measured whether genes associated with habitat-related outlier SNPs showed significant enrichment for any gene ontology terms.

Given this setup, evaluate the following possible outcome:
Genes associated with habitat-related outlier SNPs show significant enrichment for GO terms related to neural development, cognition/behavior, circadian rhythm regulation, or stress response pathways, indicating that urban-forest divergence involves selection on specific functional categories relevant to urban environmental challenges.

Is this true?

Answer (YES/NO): YES